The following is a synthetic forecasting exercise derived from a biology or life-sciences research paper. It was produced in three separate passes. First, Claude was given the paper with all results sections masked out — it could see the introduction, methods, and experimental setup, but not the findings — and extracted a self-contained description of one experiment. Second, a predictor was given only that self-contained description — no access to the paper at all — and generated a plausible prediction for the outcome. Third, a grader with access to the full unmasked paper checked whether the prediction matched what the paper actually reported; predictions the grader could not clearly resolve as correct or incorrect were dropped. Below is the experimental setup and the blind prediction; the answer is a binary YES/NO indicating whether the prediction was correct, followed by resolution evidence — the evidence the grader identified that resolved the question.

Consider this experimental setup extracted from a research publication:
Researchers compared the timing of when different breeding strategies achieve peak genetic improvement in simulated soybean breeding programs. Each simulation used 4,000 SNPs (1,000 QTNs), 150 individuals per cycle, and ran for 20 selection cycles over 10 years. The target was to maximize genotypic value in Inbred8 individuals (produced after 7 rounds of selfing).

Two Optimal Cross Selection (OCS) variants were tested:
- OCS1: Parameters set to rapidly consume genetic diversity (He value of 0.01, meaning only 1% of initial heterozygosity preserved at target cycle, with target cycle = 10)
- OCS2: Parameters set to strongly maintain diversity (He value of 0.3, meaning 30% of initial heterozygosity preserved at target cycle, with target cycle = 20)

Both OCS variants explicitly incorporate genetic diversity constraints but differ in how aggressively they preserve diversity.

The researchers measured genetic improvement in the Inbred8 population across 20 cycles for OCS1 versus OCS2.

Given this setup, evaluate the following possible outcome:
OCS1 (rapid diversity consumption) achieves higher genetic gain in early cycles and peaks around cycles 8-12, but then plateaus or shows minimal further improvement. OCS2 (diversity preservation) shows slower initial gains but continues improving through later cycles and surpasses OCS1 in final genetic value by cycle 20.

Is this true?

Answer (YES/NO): YES